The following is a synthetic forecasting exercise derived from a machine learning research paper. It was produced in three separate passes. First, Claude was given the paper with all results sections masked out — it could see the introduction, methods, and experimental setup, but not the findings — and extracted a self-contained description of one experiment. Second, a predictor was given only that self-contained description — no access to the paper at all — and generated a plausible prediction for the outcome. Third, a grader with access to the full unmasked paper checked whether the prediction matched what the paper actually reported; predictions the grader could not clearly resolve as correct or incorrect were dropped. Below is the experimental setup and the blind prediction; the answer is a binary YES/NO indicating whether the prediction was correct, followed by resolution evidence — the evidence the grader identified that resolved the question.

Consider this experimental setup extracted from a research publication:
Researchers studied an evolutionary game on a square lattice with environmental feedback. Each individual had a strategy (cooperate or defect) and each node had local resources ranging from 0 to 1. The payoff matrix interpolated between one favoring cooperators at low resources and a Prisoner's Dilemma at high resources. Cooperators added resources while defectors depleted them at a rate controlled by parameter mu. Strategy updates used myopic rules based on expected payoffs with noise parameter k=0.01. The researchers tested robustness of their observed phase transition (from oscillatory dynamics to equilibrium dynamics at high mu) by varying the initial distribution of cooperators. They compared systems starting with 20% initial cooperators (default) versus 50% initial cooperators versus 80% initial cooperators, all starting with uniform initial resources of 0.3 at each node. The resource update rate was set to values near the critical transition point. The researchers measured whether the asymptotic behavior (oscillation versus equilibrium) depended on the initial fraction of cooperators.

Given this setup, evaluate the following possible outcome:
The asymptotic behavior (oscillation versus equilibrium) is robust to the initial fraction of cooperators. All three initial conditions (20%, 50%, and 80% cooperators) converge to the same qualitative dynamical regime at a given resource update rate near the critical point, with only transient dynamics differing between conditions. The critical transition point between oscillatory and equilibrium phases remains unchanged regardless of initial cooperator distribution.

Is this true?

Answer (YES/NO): NO